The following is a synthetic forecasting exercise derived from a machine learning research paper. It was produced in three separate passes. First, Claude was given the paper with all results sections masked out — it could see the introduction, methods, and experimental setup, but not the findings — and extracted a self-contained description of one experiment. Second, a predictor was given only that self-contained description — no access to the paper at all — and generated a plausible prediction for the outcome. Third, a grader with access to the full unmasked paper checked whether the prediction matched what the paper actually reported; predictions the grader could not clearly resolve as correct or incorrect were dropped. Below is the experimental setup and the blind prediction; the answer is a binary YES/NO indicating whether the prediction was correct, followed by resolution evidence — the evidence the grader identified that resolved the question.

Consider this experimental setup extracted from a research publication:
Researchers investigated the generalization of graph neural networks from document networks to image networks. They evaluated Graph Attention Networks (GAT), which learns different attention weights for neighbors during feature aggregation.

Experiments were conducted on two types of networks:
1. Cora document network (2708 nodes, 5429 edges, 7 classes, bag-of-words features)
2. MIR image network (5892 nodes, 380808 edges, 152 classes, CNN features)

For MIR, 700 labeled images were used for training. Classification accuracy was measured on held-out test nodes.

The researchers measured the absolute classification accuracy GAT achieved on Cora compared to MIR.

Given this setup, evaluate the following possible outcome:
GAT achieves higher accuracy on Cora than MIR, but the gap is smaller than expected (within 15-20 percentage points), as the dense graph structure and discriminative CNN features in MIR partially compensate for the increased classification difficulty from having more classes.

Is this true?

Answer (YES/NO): NO